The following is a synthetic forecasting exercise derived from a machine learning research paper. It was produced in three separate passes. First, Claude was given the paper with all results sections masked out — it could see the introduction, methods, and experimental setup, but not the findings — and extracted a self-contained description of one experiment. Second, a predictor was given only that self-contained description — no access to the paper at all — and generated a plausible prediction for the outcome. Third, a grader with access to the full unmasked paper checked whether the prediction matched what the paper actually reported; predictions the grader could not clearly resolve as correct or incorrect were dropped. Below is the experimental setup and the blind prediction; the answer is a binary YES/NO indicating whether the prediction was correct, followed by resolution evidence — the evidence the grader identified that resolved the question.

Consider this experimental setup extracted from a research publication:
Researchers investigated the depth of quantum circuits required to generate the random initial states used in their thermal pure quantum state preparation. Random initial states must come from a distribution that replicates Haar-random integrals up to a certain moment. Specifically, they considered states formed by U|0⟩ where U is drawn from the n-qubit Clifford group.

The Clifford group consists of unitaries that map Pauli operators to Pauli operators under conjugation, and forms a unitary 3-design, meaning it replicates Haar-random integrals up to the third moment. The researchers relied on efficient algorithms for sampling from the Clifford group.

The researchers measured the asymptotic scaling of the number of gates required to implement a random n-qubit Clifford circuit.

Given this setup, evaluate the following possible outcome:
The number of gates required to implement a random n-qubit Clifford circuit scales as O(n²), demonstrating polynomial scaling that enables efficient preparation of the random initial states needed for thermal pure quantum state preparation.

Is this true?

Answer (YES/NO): NO